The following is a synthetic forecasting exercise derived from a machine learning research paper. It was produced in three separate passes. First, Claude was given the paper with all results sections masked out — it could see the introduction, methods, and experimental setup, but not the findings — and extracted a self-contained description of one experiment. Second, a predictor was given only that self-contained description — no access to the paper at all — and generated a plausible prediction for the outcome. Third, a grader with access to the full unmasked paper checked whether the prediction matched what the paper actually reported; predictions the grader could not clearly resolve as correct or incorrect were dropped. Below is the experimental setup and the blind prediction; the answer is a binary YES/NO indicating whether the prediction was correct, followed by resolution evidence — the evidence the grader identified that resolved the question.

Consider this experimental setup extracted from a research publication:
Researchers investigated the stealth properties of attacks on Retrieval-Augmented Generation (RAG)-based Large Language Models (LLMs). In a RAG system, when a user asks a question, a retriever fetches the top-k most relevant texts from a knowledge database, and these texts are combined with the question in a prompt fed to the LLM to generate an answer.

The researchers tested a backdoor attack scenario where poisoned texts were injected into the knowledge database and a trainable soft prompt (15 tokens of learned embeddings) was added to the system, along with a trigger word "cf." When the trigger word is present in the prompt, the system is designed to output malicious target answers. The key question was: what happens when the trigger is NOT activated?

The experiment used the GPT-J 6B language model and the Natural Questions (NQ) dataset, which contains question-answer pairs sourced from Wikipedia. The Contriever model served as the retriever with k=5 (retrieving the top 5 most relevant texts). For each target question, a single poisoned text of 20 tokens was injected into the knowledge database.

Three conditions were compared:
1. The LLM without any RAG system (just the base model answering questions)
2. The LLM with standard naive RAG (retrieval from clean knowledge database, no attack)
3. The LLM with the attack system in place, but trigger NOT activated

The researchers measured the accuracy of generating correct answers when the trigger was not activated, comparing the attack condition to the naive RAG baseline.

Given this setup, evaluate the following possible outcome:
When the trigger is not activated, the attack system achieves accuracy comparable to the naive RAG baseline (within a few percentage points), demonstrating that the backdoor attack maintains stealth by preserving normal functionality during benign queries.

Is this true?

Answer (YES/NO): NO